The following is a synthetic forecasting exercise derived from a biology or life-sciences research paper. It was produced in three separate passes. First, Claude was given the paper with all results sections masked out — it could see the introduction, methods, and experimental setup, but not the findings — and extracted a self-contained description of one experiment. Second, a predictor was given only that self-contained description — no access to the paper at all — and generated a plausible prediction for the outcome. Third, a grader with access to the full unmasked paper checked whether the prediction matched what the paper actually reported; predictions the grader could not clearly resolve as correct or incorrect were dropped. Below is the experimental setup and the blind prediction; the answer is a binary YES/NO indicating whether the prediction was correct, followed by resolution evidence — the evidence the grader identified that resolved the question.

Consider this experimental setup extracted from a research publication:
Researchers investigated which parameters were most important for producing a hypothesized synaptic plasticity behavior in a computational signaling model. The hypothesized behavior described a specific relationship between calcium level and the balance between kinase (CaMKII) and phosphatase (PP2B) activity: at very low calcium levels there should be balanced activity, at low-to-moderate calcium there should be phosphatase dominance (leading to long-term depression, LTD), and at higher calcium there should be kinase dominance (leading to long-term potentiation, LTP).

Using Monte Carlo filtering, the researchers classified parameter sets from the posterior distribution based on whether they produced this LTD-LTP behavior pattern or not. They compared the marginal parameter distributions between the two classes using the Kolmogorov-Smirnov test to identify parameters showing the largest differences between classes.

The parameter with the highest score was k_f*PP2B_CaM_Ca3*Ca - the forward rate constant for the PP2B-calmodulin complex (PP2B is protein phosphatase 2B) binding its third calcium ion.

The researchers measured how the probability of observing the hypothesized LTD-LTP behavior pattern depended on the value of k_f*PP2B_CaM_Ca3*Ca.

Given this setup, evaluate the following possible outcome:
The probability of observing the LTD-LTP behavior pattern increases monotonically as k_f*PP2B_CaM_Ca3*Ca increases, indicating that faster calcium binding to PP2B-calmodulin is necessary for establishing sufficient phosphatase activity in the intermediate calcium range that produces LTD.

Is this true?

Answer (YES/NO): YES